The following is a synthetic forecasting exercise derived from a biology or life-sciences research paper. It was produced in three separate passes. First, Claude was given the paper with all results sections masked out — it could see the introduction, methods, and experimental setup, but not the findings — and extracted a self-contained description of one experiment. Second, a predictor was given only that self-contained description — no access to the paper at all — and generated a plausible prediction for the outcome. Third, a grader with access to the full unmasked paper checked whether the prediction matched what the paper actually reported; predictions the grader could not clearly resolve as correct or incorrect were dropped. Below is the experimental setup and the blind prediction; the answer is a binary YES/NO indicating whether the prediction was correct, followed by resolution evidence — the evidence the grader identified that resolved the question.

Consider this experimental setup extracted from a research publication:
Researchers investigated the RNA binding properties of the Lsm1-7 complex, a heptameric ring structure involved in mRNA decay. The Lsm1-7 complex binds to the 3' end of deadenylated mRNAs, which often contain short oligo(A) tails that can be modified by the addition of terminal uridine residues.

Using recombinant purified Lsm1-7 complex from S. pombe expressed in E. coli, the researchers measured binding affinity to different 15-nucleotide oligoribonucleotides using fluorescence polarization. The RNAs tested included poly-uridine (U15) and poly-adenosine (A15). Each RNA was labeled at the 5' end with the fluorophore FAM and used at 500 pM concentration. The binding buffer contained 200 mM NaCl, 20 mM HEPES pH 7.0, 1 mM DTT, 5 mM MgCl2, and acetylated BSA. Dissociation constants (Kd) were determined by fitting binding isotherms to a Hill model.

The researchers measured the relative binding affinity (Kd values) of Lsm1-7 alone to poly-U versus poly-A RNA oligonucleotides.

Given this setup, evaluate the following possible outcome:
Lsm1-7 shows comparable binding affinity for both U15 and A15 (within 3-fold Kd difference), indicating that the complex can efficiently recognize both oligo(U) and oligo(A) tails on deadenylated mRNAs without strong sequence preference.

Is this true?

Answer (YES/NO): NO